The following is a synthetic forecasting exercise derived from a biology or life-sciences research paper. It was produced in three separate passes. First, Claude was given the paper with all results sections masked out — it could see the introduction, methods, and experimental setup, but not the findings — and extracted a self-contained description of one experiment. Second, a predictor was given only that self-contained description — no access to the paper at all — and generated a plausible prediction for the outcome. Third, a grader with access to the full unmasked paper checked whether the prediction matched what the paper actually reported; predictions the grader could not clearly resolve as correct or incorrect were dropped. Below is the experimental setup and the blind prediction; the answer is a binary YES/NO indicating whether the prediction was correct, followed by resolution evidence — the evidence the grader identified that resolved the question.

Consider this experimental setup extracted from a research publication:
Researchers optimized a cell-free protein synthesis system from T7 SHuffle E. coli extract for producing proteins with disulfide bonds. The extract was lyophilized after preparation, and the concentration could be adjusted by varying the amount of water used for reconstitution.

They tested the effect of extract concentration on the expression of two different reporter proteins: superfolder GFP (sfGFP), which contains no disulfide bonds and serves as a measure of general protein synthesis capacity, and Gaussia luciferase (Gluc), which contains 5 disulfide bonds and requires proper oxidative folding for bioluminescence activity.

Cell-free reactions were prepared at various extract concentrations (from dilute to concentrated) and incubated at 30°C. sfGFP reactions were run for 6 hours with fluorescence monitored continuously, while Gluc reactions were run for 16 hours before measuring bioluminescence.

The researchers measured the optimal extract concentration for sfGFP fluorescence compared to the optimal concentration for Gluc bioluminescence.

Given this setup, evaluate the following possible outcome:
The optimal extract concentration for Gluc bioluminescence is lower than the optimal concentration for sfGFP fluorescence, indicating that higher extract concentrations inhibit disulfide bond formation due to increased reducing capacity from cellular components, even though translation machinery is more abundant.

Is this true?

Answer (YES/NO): YES